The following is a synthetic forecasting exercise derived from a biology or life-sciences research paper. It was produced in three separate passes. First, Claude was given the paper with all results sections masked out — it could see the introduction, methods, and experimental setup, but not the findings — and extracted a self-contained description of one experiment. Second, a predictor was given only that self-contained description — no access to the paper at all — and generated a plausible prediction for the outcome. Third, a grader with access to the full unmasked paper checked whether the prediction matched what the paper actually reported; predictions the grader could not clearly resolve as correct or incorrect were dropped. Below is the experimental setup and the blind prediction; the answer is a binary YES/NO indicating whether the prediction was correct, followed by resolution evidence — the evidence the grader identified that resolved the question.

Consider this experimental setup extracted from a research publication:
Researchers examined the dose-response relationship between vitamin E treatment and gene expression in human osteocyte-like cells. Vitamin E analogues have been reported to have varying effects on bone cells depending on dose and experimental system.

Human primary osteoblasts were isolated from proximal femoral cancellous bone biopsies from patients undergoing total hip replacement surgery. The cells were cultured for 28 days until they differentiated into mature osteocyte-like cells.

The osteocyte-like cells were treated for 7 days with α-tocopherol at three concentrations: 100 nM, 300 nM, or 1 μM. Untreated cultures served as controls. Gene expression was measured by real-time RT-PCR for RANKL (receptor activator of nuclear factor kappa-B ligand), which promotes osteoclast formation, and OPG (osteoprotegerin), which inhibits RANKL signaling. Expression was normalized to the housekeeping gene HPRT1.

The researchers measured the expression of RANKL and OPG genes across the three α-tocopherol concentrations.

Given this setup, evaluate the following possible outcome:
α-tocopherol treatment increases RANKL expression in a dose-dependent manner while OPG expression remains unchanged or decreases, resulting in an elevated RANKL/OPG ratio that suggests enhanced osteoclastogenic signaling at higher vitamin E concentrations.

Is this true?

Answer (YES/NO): NO